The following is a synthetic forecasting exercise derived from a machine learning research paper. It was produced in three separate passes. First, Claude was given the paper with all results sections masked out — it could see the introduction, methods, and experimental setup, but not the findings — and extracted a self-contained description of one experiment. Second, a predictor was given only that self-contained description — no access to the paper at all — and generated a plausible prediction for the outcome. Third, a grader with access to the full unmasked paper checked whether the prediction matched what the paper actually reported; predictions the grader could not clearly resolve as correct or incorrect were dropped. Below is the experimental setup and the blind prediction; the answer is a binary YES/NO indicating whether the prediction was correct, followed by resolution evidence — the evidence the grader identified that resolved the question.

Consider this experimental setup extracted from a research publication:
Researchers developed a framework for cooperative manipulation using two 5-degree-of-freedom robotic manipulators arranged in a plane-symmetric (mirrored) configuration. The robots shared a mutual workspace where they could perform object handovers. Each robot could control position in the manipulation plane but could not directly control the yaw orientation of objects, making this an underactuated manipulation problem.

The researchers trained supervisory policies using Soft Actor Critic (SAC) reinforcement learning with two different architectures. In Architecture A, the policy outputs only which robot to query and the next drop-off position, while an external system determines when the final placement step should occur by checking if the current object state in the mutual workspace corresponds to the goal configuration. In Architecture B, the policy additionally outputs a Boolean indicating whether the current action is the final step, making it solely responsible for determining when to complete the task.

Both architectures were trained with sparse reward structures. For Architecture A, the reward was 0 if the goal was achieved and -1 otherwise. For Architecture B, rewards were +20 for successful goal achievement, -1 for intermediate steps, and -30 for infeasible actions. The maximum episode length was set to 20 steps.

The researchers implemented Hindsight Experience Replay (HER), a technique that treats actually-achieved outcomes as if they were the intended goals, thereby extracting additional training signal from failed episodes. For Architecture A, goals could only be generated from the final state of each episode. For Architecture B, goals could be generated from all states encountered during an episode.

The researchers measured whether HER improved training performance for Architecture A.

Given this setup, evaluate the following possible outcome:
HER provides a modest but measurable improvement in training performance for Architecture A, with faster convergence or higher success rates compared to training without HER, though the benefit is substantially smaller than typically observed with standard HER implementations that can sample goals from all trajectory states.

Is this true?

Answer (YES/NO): NO